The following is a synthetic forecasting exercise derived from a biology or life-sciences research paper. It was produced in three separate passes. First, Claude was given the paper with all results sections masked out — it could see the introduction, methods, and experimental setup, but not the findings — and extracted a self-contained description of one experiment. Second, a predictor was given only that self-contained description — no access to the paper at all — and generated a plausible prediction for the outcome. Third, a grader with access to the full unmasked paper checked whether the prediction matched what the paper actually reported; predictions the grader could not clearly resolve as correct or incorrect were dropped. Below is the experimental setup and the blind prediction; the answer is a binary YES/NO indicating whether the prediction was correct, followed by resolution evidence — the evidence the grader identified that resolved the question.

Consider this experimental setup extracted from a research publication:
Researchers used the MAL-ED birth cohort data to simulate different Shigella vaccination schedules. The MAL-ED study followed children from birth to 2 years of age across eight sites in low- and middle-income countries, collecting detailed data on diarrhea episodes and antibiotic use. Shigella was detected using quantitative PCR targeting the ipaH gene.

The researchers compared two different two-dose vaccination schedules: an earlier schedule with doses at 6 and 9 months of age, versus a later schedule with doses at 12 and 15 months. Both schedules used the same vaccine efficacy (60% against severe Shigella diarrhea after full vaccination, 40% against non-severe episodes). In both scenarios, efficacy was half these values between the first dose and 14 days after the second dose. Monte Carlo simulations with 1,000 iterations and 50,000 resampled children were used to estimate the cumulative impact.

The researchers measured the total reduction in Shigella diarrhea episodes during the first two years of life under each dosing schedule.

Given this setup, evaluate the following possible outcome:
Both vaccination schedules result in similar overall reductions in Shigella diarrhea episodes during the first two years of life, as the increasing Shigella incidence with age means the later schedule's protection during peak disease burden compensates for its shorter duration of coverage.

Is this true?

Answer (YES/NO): NO